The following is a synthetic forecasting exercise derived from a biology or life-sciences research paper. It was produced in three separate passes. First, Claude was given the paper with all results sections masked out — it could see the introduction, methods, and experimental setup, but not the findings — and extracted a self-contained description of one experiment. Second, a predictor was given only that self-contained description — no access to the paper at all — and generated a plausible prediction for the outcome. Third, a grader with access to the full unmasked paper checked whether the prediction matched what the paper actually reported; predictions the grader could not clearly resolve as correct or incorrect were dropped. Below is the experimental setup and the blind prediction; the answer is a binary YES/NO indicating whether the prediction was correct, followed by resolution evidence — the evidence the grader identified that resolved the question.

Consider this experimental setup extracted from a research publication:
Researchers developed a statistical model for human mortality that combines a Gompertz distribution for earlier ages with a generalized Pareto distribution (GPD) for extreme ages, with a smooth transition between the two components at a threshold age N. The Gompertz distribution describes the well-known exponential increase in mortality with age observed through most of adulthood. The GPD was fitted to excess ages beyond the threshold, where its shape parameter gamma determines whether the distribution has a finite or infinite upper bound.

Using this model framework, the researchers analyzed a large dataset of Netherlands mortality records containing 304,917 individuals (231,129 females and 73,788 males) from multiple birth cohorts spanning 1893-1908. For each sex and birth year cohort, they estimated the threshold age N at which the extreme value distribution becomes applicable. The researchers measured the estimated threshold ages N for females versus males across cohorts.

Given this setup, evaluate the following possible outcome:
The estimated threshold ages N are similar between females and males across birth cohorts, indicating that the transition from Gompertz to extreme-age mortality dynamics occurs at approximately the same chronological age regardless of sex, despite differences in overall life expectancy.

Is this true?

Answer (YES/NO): YES